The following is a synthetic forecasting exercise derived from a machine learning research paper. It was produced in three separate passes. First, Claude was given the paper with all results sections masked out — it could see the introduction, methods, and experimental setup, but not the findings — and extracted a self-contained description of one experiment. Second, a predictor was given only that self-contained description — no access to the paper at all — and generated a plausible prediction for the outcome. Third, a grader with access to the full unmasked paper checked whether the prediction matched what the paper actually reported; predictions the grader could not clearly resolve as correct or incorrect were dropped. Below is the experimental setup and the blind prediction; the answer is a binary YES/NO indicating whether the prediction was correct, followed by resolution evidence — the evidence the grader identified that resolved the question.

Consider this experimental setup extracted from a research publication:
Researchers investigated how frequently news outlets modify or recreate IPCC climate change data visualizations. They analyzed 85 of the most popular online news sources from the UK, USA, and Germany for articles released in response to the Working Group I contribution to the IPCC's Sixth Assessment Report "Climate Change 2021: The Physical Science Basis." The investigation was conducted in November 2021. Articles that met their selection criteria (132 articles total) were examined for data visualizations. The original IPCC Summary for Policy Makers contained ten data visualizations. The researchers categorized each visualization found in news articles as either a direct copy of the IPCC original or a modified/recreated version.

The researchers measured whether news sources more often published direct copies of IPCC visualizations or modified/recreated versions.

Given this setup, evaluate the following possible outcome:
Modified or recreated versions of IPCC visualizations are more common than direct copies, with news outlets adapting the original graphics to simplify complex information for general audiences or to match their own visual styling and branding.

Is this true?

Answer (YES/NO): YES